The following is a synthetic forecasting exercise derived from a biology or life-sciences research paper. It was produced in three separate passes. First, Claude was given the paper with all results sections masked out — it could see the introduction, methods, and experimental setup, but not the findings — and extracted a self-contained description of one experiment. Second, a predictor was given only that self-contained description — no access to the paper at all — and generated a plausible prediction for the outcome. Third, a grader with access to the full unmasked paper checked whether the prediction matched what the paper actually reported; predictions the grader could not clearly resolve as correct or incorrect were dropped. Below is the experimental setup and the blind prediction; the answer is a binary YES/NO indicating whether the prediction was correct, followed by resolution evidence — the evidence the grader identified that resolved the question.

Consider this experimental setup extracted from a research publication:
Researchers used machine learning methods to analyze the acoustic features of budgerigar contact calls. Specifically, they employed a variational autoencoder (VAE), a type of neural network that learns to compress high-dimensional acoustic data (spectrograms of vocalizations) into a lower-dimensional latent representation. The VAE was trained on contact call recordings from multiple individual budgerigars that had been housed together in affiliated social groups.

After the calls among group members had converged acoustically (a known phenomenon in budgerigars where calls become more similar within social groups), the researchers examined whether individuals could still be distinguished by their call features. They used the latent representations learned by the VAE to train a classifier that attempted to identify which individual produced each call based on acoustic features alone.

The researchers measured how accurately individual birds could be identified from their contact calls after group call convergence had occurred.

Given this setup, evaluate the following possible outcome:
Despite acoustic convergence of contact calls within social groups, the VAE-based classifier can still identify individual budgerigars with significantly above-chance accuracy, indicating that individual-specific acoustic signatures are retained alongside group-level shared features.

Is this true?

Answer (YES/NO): YES